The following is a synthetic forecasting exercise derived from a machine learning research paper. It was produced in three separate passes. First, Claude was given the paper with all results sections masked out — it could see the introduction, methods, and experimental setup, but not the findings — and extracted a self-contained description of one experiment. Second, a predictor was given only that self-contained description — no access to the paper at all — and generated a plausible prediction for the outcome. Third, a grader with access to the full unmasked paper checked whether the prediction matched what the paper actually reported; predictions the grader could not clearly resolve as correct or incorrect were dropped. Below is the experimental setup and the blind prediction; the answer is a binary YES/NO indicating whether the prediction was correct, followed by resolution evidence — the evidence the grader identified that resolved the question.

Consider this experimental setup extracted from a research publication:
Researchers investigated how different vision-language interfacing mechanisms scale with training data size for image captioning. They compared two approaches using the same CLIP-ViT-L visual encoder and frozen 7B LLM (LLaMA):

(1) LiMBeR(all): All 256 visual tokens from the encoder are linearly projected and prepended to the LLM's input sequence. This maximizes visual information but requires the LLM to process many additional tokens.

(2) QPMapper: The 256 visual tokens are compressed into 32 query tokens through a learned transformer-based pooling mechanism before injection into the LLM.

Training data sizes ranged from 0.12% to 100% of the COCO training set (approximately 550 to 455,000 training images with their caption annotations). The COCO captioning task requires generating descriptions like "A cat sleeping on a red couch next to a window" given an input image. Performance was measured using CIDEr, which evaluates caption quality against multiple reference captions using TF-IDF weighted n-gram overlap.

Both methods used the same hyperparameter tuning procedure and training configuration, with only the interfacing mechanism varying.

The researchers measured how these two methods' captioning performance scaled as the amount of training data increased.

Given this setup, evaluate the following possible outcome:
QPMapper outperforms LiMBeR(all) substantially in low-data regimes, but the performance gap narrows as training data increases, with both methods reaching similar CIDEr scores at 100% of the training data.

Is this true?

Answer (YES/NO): NO